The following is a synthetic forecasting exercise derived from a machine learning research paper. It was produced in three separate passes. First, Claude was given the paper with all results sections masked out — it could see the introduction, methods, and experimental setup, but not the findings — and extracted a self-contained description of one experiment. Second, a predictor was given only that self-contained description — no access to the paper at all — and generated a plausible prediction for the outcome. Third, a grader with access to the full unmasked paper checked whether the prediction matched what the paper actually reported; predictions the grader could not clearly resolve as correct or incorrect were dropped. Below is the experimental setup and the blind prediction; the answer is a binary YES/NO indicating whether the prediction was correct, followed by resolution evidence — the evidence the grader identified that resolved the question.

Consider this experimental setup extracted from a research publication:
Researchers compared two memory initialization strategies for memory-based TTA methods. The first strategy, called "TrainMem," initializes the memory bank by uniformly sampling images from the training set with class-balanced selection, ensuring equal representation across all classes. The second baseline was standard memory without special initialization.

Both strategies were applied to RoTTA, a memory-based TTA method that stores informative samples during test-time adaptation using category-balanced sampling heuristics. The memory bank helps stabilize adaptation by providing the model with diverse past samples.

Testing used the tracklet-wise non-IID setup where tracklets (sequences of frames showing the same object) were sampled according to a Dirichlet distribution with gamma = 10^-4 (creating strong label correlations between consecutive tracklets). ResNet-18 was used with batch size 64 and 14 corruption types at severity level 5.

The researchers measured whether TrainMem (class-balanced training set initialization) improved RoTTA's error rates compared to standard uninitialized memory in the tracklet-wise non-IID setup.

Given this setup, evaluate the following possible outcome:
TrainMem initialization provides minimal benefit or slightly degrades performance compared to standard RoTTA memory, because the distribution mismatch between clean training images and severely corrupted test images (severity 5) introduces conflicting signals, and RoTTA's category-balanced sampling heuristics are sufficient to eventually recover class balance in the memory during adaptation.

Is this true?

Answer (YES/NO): NO